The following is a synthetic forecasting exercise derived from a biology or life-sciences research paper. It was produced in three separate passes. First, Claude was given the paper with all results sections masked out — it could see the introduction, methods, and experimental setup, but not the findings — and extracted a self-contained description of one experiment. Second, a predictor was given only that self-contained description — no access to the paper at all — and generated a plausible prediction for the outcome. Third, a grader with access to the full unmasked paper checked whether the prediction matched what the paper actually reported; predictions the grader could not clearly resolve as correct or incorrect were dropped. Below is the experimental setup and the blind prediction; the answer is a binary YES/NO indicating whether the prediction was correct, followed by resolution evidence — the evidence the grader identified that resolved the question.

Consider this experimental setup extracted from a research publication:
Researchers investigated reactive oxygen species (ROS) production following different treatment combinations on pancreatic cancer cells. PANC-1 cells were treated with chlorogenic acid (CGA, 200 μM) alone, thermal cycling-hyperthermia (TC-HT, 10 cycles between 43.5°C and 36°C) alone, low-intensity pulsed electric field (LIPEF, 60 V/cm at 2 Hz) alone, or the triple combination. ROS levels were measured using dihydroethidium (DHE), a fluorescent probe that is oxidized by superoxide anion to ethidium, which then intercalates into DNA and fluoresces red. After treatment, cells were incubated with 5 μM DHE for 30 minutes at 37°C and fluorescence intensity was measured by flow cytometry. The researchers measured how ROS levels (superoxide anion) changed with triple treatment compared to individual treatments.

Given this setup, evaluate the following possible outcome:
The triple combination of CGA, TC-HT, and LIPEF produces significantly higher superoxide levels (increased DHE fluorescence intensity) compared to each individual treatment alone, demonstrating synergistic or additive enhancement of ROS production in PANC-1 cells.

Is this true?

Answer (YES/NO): YES